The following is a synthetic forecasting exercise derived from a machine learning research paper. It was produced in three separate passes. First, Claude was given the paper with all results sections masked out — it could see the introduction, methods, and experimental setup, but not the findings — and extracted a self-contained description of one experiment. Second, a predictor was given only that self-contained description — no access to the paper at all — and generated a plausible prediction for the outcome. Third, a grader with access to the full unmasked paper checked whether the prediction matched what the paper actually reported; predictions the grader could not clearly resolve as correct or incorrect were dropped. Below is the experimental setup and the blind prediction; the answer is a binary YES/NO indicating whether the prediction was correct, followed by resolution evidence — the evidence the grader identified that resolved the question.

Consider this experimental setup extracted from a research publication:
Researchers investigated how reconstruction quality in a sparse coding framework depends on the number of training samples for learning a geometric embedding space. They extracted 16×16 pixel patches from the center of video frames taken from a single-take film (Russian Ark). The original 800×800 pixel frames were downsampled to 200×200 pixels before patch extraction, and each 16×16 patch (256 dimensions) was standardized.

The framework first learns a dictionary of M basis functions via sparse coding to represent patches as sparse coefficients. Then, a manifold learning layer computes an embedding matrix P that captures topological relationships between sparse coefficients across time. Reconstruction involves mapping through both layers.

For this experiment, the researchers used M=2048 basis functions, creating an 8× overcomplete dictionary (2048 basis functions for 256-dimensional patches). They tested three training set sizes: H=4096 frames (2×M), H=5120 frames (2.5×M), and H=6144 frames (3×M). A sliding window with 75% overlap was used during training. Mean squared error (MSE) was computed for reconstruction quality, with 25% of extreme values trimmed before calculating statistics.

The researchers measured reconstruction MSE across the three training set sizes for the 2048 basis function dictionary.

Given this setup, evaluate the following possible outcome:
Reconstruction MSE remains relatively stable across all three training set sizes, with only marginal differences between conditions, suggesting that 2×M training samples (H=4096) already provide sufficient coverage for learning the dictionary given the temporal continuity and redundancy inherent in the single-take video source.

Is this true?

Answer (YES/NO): NO